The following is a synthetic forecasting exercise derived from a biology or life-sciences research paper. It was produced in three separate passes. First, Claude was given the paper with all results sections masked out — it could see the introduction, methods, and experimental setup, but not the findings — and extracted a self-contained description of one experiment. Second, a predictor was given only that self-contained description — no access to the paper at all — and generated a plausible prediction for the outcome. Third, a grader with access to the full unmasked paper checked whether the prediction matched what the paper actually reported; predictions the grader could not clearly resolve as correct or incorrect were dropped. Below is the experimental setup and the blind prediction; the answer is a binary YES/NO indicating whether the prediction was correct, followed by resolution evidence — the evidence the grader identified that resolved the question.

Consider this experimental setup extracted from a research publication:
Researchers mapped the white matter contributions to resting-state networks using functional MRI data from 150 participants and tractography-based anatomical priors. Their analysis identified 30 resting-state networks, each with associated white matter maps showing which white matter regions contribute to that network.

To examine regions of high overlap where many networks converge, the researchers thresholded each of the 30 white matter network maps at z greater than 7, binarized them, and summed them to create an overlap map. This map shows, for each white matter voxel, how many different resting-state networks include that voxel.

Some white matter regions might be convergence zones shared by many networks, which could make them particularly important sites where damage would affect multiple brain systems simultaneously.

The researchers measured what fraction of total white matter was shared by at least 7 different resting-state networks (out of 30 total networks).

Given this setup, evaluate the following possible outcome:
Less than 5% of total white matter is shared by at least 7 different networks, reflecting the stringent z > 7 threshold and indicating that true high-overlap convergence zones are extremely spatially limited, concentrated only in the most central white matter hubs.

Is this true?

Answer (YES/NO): NO